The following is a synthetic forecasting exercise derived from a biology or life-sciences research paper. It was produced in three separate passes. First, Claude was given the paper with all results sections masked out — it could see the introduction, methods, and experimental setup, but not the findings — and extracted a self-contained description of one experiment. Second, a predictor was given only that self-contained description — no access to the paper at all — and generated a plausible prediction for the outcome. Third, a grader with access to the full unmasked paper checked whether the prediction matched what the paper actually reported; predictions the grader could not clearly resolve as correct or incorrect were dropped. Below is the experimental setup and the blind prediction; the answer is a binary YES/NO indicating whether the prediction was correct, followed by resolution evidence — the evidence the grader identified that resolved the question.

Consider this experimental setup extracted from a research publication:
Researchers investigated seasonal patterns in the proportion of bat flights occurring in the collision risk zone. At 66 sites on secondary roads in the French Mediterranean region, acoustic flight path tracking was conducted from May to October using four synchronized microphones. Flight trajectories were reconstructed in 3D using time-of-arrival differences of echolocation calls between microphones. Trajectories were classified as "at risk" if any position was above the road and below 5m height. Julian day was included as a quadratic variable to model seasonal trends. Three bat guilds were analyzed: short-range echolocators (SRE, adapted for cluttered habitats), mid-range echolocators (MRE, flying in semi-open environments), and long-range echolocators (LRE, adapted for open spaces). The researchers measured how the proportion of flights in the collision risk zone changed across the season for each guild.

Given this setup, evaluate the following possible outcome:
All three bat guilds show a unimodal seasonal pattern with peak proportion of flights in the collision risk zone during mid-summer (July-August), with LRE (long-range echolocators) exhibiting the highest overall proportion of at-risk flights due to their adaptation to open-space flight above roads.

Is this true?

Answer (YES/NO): NO